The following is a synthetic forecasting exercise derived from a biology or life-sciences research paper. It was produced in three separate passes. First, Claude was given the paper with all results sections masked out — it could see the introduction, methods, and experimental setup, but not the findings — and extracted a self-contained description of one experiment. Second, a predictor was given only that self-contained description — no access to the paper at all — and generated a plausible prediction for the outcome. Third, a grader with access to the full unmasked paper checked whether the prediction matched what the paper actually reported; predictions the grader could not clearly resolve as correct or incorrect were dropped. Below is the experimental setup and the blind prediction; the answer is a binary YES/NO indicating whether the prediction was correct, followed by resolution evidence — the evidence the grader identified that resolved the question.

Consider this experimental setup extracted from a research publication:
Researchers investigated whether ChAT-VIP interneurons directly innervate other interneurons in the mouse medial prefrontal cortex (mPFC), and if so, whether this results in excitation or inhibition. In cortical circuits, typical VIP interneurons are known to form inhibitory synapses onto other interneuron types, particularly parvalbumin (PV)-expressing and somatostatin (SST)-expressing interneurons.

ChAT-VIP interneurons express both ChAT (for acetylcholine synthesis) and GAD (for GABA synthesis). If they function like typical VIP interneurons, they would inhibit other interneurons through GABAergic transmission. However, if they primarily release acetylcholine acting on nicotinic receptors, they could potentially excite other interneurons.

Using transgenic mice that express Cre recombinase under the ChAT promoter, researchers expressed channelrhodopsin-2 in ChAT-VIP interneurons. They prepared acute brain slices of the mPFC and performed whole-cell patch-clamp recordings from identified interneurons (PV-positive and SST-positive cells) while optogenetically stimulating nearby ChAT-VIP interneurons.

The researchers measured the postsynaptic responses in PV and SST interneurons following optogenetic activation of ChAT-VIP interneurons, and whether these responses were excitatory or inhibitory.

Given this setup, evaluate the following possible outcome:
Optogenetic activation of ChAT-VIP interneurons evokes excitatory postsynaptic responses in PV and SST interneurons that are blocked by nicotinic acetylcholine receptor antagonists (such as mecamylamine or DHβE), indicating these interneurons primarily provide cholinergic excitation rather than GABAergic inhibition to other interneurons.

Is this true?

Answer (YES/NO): YES